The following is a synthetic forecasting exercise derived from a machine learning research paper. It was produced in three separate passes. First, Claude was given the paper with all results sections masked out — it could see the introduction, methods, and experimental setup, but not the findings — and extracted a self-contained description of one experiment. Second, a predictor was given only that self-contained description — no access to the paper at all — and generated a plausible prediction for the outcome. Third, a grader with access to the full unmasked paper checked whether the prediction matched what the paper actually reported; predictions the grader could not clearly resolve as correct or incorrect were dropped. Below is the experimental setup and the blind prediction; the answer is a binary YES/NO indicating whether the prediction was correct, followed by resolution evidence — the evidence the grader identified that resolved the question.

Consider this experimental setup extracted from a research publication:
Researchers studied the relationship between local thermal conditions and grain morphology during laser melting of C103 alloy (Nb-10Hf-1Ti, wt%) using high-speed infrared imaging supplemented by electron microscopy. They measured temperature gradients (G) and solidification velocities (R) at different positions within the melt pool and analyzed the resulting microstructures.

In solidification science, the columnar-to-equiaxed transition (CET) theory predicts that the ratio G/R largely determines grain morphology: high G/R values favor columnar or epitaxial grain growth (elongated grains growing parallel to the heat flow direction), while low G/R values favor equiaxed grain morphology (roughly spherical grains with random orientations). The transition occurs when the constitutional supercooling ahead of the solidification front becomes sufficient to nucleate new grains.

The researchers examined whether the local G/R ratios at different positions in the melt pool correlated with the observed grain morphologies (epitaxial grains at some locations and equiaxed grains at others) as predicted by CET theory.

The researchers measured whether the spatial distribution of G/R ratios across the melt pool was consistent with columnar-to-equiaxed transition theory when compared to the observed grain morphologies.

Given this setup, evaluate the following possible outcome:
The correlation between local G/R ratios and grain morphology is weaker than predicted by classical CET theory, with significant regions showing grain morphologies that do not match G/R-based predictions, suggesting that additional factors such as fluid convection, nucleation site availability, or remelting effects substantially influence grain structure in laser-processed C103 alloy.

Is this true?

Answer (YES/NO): NO